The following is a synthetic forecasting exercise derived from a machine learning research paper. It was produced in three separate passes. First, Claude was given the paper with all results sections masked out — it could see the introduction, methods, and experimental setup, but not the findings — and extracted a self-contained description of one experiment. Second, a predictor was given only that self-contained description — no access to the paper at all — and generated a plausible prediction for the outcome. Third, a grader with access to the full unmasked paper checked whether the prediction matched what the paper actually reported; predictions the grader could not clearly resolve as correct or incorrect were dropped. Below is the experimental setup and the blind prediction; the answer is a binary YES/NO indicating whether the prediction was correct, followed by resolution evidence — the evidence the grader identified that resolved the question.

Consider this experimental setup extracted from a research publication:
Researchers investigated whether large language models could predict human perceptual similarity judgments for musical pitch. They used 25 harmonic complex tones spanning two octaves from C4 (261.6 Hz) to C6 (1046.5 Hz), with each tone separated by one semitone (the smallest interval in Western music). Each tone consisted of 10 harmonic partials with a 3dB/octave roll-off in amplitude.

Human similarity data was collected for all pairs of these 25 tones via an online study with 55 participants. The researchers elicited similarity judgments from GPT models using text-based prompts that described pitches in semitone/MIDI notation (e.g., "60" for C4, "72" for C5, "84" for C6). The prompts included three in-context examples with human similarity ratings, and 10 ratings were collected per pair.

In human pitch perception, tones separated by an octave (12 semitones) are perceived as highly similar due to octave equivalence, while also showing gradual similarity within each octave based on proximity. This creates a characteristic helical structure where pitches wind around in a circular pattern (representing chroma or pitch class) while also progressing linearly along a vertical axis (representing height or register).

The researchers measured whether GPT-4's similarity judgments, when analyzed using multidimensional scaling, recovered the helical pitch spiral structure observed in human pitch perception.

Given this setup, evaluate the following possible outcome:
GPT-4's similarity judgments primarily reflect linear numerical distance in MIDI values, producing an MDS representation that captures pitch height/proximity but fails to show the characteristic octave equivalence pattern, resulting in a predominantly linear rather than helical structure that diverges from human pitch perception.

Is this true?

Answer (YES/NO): NO